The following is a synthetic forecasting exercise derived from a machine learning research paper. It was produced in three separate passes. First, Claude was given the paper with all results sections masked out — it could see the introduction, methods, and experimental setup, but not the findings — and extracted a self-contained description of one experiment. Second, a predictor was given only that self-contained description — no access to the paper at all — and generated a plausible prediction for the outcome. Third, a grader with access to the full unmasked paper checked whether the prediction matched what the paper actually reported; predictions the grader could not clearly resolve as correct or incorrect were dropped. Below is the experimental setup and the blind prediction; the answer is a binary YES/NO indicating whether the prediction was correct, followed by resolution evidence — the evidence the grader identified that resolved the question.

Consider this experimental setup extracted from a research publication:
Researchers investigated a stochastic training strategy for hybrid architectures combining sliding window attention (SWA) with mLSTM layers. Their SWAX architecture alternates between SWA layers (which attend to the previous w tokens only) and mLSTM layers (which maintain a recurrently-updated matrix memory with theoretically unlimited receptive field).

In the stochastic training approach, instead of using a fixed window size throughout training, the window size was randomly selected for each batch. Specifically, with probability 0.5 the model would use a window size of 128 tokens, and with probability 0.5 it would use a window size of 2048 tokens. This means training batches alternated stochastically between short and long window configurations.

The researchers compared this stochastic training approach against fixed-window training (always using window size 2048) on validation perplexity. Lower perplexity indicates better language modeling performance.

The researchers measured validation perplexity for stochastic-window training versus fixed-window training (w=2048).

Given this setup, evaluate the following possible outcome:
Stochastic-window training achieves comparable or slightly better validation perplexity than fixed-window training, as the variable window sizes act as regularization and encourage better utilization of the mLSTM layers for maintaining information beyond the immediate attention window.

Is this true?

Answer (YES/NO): YES